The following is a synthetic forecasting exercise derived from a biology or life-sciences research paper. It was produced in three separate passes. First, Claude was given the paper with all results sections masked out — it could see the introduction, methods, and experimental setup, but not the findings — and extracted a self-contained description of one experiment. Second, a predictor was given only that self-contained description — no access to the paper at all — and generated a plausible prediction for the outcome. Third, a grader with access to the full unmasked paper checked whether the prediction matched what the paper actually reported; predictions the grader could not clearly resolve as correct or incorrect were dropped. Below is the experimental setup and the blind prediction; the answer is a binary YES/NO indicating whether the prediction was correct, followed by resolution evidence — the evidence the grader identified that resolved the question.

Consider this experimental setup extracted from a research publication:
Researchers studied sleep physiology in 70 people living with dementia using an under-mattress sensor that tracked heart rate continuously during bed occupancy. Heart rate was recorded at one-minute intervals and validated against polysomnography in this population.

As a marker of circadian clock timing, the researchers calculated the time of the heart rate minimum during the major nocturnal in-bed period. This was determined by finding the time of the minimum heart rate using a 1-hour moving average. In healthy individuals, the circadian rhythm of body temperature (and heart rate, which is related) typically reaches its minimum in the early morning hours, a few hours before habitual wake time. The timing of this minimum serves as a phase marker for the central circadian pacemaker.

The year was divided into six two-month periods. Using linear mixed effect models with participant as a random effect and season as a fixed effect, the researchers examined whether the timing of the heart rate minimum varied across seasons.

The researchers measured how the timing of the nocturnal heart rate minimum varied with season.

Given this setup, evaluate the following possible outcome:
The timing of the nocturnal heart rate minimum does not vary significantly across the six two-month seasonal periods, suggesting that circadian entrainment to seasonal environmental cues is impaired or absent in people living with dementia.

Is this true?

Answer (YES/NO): NO